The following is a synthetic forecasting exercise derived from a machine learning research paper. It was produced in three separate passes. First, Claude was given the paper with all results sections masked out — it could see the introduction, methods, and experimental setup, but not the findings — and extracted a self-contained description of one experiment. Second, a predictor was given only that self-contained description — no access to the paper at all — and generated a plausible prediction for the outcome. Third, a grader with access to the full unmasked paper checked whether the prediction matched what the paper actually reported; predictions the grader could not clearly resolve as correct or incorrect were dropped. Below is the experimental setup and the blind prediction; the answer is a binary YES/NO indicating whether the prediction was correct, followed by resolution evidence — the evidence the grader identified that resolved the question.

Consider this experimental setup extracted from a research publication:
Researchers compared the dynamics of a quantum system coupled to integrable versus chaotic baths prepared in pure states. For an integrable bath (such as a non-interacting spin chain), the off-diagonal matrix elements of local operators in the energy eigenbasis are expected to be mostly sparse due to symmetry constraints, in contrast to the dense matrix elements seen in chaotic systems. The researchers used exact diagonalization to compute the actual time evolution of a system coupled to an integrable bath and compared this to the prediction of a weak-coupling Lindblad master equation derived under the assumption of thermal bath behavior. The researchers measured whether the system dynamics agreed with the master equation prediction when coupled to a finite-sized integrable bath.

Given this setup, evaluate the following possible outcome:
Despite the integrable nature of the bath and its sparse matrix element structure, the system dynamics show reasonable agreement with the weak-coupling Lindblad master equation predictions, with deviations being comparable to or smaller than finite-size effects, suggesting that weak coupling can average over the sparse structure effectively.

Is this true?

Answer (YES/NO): NO